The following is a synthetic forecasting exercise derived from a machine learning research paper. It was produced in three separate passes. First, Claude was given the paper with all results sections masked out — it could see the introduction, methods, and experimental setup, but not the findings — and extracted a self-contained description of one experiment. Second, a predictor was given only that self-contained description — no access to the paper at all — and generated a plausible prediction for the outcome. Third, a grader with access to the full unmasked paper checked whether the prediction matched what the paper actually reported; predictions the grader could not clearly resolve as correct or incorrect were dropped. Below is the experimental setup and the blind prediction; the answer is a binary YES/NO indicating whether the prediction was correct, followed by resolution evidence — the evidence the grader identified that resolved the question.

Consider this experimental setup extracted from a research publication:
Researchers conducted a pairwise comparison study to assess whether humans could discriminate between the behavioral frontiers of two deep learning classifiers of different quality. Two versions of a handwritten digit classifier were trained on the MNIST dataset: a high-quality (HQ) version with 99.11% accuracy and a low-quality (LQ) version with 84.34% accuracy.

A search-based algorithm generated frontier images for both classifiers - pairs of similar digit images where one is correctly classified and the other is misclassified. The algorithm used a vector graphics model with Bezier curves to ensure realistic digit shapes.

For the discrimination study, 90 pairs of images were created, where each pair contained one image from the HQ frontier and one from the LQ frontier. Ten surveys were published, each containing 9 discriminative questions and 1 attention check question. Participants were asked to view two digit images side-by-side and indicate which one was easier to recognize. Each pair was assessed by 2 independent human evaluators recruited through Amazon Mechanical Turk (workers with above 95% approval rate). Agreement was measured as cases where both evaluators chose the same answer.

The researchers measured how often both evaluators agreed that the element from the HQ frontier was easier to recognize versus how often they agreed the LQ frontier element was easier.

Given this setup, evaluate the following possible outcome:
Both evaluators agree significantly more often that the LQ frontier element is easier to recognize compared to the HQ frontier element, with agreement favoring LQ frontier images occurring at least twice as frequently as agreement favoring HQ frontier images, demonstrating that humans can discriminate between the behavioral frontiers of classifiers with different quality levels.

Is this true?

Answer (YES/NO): YES